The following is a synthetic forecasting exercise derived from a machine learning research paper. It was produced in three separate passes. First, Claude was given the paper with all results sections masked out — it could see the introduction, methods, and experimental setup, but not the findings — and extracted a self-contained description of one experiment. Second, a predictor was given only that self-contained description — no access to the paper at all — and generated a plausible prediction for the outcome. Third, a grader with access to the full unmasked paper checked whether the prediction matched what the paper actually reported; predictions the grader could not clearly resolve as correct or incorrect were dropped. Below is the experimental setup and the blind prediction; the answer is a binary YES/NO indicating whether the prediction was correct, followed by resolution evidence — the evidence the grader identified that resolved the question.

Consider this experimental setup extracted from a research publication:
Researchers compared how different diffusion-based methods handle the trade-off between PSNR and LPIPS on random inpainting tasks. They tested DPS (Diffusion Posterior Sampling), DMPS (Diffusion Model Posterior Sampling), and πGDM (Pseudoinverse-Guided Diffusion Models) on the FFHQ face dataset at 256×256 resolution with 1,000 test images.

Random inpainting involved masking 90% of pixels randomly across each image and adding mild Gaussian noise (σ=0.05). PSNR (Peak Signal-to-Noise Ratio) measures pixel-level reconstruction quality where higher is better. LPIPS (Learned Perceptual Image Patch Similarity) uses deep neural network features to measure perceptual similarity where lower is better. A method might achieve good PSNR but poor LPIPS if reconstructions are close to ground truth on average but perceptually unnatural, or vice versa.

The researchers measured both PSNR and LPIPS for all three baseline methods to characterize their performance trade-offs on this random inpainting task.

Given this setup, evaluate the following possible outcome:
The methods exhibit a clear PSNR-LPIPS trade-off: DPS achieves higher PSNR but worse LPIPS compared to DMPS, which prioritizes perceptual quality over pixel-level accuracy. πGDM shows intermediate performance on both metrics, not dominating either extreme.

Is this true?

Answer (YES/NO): NO